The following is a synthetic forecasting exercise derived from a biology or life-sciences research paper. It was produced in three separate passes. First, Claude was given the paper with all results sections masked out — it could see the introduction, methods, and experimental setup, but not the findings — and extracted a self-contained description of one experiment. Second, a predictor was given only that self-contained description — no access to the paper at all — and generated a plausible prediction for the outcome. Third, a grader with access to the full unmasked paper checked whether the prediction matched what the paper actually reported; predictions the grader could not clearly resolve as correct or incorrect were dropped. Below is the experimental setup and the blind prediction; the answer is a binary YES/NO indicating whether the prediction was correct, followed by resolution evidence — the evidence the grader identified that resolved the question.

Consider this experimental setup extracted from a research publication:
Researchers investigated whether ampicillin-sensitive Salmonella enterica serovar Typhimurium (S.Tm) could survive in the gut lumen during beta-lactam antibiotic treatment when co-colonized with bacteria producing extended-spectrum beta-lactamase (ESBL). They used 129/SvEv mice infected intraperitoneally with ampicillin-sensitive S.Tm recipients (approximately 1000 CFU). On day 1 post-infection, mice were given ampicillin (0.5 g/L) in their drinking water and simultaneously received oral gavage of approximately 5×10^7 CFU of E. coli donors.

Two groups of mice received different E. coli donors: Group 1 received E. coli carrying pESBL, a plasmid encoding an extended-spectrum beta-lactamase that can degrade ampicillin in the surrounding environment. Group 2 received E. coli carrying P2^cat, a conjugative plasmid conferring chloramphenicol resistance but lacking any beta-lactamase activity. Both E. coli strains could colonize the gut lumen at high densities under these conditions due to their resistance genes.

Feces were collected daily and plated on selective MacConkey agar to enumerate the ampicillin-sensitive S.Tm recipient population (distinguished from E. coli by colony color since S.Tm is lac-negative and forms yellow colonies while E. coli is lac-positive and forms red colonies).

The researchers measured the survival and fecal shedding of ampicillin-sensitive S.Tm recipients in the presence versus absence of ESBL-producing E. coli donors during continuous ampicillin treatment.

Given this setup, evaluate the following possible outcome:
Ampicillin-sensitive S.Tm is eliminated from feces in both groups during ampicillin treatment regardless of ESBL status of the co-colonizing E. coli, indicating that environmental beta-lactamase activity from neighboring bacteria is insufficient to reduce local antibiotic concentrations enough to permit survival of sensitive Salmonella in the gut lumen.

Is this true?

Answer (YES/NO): NO